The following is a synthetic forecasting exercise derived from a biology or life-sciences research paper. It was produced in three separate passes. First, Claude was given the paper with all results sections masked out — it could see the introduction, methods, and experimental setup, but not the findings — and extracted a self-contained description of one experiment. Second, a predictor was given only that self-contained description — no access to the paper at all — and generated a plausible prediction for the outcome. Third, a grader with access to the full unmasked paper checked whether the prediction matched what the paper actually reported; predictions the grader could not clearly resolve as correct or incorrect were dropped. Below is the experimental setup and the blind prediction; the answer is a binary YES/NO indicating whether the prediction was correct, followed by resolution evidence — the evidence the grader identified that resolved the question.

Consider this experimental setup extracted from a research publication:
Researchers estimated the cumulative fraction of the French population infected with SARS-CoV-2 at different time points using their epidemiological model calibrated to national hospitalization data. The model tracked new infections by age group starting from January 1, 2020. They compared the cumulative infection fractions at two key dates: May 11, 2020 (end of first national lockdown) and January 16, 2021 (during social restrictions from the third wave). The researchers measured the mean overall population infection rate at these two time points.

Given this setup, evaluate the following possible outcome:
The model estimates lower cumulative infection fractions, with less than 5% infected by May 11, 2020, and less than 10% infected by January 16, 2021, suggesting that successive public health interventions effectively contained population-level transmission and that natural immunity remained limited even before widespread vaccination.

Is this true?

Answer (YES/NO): NO